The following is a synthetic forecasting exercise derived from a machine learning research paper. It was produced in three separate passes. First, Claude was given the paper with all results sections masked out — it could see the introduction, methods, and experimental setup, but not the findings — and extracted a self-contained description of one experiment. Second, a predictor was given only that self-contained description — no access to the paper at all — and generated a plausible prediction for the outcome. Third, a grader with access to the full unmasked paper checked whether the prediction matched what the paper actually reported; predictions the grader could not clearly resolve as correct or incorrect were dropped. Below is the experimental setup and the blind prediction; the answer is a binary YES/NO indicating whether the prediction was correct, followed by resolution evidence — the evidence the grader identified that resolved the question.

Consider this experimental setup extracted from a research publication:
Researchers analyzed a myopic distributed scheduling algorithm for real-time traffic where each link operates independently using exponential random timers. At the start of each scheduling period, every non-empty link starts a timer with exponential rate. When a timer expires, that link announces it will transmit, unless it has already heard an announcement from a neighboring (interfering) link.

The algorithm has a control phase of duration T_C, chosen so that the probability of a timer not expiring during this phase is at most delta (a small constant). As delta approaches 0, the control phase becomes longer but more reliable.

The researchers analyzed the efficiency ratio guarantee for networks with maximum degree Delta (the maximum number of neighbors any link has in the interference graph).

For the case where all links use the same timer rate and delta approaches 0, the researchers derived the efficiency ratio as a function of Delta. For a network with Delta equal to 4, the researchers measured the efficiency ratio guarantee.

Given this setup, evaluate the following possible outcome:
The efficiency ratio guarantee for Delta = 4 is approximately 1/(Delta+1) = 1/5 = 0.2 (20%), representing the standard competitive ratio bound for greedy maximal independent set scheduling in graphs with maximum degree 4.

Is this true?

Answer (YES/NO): YES